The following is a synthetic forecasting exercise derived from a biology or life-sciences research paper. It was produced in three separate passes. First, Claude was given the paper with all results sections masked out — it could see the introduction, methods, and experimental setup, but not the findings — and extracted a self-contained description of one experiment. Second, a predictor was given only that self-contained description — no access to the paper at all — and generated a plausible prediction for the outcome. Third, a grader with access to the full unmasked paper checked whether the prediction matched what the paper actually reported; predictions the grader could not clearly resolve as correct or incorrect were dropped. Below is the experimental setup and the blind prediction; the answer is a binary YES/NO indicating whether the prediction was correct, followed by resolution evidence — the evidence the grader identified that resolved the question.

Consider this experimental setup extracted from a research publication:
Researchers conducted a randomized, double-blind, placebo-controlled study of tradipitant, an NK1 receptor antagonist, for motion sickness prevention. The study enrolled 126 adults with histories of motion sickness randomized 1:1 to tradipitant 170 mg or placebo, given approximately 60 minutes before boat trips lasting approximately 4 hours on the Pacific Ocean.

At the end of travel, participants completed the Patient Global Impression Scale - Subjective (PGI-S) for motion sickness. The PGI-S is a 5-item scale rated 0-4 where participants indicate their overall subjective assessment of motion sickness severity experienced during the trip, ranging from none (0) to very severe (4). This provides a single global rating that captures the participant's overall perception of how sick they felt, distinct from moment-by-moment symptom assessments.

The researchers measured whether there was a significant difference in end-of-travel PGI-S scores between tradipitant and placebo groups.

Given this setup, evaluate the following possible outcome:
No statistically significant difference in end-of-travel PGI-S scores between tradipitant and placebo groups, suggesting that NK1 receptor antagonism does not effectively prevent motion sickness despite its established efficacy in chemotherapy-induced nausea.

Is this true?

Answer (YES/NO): NO